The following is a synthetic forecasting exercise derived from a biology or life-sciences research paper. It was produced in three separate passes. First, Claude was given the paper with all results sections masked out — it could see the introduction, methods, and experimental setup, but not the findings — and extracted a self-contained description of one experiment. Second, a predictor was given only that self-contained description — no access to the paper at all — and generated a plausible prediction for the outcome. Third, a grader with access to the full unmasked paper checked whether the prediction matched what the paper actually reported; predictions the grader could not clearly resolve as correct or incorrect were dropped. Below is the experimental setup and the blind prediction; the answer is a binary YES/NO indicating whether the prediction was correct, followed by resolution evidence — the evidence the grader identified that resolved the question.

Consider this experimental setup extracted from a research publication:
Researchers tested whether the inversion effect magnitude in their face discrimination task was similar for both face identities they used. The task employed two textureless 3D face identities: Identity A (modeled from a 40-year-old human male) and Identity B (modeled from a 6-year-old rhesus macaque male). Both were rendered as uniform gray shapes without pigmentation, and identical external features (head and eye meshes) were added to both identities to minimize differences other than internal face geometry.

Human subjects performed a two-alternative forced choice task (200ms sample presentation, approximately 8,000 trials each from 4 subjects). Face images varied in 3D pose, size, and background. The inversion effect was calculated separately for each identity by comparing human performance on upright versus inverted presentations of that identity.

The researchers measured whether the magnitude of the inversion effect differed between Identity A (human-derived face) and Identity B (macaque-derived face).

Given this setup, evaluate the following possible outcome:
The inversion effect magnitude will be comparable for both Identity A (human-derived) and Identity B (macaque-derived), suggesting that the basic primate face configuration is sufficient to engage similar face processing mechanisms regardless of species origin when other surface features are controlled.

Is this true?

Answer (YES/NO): YES